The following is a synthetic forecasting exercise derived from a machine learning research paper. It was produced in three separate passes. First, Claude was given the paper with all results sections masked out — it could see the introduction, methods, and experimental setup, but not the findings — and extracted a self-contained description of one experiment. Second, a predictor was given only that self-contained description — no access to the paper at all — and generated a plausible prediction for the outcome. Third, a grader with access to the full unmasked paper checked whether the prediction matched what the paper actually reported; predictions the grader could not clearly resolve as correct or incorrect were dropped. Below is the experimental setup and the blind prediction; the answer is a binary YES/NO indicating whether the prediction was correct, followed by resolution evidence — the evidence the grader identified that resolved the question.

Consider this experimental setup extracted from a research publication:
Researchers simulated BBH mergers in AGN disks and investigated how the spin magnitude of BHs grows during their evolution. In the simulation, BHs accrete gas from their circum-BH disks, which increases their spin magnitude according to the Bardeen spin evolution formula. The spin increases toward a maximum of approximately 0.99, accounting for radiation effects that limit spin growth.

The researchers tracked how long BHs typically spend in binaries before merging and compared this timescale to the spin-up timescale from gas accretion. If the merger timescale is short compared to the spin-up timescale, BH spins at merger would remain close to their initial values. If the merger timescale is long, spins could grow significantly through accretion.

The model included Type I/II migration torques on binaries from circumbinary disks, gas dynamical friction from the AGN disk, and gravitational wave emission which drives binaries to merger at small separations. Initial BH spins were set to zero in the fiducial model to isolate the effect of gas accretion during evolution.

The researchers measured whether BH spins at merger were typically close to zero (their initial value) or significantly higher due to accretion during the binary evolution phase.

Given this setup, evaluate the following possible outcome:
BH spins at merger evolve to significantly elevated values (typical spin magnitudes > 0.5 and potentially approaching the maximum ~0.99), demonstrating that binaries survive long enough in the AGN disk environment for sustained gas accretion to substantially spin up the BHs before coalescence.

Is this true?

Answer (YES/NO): NO